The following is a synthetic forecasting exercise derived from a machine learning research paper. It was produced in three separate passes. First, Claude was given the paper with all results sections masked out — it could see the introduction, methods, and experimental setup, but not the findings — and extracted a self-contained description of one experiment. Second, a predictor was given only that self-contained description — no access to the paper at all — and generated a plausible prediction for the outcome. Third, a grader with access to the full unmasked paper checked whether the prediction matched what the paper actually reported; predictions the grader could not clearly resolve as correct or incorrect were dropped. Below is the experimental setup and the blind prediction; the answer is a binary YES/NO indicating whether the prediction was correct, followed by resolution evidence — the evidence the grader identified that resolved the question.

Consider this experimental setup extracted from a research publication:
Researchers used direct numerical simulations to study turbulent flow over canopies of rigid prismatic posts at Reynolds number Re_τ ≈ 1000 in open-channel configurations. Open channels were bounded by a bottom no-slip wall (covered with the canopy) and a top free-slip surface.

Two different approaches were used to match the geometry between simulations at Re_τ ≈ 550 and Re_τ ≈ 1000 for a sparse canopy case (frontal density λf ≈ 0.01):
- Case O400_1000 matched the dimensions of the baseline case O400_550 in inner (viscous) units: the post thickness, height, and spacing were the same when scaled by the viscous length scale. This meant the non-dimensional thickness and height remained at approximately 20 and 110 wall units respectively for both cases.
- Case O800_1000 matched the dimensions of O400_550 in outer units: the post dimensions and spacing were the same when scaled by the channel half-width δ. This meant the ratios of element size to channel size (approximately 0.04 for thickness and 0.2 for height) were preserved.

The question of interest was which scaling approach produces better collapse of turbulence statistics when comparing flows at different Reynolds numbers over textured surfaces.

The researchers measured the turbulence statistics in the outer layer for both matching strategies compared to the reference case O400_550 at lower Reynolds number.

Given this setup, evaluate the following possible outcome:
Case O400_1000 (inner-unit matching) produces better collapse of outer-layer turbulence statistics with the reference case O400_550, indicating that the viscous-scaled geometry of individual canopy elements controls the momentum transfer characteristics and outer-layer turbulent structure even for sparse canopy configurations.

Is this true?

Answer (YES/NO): NO